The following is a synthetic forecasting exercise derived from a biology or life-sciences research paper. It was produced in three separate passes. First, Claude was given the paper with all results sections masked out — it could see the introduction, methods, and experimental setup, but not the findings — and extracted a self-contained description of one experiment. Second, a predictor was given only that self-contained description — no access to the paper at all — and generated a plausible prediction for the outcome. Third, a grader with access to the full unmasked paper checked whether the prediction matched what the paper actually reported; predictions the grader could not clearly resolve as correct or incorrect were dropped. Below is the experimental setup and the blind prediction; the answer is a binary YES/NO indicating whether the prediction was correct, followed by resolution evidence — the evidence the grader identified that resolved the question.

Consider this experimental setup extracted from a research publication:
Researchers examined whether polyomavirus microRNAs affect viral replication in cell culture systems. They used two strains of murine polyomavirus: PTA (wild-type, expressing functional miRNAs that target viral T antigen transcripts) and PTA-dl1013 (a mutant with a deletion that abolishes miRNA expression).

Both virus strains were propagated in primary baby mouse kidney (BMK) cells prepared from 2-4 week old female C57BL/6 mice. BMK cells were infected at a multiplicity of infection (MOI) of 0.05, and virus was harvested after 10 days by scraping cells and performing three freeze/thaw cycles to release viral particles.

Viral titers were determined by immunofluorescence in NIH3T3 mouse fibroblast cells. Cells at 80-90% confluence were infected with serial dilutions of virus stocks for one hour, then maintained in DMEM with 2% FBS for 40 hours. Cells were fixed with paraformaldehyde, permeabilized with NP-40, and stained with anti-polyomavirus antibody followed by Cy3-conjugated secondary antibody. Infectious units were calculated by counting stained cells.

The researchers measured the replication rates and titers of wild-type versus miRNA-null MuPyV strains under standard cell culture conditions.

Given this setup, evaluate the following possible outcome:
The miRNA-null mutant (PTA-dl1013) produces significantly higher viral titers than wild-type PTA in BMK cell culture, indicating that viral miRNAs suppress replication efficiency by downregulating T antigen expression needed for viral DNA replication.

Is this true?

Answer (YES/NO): NO